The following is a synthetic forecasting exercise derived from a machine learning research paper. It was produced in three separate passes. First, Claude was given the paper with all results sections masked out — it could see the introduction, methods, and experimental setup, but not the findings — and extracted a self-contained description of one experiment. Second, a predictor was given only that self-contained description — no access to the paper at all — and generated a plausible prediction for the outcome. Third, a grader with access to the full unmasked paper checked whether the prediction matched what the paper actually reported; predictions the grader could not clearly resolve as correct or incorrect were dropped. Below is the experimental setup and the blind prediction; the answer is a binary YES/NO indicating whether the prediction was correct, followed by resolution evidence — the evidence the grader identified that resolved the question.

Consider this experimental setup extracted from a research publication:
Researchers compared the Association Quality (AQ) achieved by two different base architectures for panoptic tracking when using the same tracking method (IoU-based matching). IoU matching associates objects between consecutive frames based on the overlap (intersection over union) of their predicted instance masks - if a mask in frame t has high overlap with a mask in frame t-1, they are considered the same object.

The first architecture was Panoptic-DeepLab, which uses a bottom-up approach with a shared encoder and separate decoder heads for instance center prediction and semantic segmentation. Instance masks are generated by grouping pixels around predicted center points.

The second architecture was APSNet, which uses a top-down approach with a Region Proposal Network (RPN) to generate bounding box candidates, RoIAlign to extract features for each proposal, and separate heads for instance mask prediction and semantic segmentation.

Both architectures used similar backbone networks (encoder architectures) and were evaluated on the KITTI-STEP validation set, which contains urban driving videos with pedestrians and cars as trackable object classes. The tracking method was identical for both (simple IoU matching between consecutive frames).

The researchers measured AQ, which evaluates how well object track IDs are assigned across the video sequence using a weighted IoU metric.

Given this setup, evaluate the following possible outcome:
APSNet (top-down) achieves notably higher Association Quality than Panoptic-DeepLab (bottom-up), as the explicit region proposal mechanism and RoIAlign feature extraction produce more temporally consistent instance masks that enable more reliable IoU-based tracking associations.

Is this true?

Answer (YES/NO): YES